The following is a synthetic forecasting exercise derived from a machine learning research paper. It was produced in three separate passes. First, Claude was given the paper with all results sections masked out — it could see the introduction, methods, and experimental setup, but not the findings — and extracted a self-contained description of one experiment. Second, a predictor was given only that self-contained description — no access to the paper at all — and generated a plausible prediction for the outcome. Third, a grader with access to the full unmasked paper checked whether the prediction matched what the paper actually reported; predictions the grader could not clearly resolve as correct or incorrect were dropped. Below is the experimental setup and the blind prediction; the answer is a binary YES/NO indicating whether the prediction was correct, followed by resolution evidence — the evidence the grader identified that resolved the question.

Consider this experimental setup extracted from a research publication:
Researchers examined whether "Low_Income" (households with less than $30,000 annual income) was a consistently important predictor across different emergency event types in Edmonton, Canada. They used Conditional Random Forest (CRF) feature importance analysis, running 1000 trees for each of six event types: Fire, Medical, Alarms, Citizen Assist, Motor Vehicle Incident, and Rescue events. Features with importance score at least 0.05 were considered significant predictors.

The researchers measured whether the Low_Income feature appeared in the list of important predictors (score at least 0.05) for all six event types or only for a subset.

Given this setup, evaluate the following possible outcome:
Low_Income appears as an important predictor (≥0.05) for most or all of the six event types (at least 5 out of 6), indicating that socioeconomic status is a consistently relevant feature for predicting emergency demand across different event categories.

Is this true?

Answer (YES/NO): YES